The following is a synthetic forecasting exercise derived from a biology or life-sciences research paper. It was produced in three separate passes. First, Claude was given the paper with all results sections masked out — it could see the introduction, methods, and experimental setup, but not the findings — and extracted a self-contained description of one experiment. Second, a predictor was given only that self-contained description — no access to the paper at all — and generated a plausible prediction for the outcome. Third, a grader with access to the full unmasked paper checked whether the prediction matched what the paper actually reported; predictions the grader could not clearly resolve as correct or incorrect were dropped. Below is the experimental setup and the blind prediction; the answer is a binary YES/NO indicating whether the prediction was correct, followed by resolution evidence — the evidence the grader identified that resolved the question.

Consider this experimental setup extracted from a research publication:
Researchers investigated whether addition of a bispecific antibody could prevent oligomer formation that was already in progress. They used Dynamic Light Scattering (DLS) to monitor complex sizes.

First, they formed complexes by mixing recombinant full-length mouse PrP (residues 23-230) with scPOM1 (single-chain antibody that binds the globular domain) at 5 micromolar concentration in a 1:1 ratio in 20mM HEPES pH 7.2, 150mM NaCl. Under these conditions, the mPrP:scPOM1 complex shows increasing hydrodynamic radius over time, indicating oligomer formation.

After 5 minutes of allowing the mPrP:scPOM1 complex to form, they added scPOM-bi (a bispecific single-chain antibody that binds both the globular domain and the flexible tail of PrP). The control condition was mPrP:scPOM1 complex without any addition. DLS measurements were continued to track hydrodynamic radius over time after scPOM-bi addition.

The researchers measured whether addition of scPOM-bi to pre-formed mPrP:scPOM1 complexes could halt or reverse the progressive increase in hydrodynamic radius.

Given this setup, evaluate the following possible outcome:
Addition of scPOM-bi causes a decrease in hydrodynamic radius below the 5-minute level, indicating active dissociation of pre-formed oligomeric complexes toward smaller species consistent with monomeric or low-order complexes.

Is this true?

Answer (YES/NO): YES